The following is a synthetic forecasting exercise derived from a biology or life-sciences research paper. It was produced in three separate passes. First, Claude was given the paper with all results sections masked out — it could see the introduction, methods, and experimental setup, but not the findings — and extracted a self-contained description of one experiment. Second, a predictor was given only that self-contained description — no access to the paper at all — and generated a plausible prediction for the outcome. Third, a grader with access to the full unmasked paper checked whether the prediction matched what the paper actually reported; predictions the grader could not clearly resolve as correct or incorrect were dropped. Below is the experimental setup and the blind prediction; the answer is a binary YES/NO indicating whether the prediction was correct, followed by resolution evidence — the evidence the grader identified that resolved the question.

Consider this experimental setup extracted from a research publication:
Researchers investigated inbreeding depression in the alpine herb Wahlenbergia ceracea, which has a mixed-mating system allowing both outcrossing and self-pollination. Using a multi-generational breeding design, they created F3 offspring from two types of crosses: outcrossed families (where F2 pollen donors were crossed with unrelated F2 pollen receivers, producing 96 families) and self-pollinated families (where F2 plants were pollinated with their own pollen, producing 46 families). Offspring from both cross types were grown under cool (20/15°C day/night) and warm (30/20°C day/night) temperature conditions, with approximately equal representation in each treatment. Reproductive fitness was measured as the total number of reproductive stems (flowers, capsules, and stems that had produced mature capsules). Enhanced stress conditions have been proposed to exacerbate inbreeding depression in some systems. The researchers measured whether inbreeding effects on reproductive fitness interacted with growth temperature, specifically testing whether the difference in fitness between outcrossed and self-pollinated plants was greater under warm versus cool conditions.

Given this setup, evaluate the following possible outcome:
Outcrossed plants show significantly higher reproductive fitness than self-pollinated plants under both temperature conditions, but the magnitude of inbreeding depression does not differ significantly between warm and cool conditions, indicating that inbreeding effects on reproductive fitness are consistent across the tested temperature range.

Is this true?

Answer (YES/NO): YES